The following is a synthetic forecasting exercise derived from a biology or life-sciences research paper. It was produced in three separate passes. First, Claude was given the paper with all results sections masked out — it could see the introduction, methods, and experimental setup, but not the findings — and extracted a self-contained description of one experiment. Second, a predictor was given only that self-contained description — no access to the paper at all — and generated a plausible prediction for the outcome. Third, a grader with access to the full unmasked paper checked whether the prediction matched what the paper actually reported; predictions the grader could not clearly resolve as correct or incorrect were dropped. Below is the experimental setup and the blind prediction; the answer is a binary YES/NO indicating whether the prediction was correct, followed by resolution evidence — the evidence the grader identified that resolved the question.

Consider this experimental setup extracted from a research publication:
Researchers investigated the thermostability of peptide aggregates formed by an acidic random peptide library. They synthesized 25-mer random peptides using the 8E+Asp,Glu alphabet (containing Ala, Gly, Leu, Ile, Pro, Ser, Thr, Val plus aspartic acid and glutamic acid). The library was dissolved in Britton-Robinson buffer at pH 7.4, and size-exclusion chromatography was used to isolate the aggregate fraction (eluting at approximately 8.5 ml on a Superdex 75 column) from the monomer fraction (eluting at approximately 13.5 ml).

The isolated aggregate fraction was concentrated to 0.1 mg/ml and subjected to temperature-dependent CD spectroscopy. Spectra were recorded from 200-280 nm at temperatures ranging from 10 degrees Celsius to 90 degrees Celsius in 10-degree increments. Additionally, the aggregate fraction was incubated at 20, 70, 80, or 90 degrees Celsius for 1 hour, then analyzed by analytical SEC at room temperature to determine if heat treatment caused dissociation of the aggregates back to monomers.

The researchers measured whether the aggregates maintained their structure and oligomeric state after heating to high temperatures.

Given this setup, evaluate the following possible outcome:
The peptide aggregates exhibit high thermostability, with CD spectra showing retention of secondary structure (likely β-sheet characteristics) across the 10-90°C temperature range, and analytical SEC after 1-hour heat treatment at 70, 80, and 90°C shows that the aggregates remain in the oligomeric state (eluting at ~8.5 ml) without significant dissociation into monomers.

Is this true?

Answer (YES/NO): YES